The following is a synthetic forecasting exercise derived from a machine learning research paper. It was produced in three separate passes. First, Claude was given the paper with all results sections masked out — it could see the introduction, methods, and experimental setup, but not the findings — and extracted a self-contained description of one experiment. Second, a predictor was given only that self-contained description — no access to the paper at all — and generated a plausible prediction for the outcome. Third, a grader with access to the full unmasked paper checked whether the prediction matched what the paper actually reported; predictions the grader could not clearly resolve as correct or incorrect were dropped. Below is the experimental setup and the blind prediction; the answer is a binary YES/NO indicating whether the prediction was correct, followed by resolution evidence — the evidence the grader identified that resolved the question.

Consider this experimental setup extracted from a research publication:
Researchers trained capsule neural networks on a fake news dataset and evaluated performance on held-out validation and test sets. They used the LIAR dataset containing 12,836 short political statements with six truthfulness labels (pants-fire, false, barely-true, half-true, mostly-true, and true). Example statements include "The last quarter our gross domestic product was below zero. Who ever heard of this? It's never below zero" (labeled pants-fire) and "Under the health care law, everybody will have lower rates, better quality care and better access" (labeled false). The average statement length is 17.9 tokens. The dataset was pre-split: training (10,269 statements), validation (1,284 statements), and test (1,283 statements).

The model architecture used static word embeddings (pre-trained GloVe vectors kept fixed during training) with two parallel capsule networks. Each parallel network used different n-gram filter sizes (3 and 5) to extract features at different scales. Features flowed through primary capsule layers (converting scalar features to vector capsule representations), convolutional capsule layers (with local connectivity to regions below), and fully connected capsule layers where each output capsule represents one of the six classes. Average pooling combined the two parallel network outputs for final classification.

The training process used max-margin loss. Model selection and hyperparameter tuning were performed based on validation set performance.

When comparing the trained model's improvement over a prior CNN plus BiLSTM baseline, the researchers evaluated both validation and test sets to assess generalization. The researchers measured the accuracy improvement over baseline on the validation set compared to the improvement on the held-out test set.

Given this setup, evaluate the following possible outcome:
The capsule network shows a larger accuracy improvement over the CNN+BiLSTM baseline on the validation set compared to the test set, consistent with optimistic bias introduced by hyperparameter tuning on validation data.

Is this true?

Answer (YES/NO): YES